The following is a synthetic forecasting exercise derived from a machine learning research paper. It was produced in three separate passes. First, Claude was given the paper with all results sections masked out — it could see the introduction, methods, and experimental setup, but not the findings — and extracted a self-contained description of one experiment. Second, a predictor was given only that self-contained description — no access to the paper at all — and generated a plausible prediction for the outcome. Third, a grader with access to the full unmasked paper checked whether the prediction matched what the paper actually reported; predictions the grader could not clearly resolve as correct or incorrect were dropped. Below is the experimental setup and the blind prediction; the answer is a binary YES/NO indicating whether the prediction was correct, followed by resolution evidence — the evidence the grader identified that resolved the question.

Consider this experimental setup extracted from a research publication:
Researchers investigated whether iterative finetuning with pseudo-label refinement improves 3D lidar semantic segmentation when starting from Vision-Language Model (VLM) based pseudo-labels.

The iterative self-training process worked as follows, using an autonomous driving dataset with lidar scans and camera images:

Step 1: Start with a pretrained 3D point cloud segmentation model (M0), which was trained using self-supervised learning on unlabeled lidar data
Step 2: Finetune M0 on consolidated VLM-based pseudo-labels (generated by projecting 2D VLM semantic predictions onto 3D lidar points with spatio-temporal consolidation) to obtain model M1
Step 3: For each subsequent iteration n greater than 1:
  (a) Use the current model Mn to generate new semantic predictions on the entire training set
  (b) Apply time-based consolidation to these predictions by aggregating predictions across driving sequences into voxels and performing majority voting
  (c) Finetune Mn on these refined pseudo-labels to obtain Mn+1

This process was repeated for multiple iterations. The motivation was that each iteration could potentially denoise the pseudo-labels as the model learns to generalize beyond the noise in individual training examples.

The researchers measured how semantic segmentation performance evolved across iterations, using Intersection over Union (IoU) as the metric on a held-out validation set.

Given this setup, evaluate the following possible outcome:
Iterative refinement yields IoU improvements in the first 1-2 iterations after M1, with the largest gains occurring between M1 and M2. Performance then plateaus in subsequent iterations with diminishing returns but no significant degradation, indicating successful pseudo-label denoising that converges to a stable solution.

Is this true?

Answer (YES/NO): NO